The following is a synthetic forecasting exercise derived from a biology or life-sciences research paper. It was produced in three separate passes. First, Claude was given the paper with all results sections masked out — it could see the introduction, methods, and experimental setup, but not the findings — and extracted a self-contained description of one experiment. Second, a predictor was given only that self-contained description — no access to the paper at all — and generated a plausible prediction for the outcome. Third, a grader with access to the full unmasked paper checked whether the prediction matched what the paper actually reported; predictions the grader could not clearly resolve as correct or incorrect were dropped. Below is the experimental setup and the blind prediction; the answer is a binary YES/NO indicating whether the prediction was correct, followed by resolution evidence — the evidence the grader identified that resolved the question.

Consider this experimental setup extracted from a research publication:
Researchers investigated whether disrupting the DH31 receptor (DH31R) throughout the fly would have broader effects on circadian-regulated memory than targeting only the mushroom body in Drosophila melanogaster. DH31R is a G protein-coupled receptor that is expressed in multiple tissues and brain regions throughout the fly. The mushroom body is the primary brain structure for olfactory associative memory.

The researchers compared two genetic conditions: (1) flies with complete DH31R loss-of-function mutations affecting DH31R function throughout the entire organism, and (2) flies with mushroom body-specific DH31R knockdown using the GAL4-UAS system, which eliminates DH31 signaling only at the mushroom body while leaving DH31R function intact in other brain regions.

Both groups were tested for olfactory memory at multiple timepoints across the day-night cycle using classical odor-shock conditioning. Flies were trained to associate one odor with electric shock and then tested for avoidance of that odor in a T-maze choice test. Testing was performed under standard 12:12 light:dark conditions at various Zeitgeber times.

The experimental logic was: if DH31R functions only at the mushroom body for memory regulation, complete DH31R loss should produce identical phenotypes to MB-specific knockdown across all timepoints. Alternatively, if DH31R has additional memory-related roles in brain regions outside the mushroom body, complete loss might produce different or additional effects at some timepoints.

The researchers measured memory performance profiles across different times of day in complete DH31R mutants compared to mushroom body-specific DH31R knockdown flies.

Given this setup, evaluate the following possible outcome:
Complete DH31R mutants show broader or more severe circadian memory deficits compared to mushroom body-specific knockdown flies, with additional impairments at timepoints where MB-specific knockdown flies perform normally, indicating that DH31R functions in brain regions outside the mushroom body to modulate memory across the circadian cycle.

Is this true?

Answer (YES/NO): YES